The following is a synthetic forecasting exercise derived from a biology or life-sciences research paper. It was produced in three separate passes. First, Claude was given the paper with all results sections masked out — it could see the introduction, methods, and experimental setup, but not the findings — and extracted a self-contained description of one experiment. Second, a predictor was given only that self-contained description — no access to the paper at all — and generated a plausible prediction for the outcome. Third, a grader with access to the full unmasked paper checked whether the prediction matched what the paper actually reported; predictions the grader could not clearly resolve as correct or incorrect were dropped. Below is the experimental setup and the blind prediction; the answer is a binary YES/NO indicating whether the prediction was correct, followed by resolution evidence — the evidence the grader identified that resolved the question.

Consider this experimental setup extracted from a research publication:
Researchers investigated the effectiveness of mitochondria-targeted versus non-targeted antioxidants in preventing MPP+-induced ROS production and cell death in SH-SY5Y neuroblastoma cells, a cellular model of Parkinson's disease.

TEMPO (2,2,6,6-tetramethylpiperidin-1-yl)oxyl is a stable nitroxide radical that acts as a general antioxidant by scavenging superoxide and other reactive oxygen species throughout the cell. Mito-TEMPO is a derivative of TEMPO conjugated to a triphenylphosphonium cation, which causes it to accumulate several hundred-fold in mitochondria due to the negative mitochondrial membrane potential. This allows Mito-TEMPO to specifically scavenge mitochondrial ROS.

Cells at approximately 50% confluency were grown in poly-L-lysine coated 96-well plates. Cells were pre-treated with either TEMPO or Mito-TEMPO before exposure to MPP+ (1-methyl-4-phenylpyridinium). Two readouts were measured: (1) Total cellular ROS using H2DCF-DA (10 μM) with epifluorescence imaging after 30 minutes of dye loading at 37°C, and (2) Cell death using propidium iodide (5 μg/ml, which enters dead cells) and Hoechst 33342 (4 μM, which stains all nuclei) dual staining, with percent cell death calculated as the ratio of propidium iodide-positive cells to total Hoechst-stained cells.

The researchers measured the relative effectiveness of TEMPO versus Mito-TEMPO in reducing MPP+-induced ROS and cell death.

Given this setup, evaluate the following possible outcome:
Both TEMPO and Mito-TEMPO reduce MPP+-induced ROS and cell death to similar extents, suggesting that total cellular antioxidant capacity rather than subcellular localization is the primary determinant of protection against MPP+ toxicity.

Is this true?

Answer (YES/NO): NO